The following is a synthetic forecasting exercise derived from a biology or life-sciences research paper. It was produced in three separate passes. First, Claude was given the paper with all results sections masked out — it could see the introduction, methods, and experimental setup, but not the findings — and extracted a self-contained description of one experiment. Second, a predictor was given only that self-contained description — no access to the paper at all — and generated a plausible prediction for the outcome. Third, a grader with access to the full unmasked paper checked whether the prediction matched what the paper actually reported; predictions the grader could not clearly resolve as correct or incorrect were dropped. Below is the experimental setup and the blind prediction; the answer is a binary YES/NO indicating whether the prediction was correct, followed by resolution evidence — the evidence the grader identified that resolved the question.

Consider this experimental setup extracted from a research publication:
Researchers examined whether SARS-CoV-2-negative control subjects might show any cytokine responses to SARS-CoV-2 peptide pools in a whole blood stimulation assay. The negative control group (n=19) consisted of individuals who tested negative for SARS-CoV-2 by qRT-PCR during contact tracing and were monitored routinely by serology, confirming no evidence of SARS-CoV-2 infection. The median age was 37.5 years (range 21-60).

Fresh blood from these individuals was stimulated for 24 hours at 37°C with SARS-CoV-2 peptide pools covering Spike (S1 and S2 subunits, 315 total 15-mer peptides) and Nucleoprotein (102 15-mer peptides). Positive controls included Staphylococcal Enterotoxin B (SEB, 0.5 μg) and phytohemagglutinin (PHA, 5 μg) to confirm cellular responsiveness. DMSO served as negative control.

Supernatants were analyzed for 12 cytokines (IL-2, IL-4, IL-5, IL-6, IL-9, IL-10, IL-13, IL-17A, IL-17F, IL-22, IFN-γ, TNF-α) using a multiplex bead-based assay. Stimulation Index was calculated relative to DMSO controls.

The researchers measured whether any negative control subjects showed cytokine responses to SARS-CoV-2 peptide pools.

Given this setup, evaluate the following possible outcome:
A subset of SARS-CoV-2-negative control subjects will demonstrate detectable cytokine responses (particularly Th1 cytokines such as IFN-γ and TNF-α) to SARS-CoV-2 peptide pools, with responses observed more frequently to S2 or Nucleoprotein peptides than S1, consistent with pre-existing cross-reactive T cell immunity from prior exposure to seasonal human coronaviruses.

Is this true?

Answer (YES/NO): NO